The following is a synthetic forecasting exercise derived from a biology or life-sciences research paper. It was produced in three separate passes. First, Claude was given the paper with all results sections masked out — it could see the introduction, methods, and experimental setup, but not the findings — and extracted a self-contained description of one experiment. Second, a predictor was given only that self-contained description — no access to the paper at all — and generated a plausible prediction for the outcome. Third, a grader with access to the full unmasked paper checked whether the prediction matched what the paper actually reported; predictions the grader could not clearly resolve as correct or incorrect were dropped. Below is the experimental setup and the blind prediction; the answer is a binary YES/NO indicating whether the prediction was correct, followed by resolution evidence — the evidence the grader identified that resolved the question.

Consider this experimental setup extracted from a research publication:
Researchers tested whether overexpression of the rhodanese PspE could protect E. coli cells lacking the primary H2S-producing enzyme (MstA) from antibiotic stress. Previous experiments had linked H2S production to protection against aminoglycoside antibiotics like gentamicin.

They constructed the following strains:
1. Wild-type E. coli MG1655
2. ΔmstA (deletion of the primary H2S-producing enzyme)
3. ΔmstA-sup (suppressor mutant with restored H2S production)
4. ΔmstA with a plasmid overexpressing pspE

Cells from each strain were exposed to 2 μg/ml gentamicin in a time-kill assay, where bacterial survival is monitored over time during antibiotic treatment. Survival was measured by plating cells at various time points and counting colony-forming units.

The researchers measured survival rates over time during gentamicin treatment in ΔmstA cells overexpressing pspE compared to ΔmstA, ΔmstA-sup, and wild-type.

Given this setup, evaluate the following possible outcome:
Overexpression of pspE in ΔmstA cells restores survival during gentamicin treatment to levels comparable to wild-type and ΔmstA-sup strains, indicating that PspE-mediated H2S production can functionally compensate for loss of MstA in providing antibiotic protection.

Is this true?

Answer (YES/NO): NO